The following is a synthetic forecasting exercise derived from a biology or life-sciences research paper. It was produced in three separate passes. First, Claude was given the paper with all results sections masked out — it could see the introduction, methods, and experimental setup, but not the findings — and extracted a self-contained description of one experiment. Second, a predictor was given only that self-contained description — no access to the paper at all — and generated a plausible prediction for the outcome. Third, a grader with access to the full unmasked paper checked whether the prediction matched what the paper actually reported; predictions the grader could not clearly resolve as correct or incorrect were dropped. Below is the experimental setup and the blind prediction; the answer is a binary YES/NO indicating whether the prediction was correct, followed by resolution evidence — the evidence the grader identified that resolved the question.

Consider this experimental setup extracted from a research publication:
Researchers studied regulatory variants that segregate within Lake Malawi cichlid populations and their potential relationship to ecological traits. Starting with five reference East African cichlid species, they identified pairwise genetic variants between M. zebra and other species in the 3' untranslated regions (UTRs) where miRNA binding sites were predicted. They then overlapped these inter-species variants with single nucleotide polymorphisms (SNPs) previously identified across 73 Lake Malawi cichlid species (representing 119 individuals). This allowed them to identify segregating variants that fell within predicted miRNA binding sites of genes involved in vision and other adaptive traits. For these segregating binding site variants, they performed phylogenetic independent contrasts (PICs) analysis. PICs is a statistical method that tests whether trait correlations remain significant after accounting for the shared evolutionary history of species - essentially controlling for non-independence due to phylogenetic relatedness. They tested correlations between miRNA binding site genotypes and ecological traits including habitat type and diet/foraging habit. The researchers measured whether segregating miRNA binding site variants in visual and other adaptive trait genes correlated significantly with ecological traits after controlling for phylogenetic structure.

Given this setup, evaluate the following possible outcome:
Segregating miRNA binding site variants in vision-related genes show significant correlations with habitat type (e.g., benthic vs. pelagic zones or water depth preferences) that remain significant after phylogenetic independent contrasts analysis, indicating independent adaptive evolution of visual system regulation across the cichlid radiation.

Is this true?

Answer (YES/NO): NO